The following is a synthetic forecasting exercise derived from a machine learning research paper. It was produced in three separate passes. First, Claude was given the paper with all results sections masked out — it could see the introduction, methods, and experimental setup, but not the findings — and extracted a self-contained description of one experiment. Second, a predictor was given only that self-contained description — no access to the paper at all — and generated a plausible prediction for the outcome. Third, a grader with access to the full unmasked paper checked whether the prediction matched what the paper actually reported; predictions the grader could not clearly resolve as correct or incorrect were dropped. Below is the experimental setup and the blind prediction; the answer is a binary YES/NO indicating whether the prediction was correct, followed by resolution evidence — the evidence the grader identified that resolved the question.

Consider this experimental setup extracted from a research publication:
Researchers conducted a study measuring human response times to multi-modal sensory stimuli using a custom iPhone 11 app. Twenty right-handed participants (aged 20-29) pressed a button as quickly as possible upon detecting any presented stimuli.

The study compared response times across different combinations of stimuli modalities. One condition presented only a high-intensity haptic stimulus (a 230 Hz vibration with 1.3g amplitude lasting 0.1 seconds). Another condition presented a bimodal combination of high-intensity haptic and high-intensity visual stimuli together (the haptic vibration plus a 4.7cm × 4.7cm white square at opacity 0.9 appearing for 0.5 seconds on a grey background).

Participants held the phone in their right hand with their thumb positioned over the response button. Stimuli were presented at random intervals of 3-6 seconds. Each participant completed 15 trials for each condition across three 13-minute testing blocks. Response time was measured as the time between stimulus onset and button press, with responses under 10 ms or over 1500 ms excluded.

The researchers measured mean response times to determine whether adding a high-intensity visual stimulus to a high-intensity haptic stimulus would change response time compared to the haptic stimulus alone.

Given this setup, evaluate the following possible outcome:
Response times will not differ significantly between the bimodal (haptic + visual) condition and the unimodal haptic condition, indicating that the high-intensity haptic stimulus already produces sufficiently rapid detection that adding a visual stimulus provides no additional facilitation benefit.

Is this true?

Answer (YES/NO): NO